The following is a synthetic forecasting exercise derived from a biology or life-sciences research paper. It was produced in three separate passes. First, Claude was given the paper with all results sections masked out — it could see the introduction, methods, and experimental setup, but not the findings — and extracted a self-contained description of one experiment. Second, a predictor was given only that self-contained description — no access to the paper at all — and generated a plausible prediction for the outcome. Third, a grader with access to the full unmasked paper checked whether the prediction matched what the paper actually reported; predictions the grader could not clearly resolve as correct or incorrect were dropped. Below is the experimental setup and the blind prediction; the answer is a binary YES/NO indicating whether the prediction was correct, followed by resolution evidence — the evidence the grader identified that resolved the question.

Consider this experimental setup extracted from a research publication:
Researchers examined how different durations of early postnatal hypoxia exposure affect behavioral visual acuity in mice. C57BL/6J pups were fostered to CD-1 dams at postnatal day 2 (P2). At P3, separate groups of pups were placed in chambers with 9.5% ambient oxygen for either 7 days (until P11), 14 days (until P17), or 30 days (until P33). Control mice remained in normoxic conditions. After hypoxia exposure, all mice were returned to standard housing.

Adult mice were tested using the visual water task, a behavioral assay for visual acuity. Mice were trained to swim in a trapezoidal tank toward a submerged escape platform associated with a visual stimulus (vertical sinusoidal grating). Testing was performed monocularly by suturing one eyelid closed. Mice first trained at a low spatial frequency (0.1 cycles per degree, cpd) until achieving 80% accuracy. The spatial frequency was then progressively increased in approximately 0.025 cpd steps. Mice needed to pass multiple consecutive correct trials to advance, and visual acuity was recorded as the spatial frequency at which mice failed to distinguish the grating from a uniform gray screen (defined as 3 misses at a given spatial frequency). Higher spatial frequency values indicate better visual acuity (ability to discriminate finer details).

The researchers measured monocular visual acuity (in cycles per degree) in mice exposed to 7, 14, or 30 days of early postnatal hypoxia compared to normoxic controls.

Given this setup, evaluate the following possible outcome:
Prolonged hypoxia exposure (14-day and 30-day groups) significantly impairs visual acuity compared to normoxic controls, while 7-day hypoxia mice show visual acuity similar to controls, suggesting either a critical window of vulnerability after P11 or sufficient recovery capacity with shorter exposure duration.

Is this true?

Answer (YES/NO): YES